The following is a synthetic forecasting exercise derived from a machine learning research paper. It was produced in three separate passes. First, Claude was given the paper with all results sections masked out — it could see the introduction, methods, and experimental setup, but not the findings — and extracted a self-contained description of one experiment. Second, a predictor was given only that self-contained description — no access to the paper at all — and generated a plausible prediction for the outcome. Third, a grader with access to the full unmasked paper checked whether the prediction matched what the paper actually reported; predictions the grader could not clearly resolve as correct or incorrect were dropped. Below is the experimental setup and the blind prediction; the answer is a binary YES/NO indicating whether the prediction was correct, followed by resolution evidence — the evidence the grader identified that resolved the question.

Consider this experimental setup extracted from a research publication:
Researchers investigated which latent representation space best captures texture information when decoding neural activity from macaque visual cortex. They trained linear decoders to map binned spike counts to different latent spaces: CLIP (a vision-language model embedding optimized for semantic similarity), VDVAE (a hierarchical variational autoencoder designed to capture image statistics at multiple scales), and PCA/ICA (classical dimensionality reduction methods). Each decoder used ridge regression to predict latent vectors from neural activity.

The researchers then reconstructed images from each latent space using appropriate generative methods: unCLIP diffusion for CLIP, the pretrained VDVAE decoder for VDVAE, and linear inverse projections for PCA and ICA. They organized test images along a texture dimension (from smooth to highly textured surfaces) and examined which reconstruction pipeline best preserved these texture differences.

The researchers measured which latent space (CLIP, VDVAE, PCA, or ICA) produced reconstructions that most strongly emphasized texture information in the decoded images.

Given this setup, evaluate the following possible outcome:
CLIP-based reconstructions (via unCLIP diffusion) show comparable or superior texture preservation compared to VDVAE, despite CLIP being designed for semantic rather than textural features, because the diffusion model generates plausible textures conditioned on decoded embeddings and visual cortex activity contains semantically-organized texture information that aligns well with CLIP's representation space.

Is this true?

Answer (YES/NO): NO